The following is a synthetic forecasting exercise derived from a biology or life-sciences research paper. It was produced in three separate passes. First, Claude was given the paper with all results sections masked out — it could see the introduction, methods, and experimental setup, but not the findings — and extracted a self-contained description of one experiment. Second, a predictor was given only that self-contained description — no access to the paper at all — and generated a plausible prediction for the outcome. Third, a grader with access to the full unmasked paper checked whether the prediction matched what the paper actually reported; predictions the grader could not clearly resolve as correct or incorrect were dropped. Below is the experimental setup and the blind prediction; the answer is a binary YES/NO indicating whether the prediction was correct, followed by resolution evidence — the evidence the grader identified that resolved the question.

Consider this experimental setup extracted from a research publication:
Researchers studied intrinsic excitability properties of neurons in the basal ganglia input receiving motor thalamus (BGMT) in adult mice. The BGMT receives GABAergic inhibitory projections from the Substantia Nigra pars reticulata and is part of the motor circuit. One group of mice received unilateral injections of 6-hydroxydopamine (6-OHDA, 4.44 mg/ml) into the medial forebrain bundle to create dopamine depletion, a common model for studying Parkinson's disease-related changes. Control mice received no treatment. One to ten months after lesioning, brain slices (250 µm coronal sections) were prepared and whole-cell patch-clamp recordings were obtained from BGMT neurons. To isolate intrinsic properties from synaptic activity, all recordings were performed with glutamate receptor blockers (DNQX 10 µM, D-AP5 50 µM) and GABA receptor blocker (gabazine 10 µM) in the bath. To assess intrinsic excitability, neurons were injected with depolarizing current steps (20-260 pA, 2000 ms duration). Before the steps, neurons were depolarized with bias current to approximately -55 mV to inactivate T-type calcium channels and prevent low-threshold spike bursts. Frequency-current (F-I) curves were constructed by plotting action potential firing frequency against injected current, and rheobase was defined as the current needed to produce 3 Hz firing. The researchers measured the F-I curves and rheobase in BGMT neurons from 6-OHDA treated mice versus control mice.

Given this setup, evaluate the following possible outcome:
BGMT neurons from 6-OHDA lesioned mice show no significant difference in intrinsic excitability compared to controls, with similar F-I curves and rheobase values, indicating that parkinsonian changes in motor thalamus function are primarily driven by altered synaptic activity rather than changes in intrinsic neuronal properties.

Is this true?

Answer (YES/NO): NO